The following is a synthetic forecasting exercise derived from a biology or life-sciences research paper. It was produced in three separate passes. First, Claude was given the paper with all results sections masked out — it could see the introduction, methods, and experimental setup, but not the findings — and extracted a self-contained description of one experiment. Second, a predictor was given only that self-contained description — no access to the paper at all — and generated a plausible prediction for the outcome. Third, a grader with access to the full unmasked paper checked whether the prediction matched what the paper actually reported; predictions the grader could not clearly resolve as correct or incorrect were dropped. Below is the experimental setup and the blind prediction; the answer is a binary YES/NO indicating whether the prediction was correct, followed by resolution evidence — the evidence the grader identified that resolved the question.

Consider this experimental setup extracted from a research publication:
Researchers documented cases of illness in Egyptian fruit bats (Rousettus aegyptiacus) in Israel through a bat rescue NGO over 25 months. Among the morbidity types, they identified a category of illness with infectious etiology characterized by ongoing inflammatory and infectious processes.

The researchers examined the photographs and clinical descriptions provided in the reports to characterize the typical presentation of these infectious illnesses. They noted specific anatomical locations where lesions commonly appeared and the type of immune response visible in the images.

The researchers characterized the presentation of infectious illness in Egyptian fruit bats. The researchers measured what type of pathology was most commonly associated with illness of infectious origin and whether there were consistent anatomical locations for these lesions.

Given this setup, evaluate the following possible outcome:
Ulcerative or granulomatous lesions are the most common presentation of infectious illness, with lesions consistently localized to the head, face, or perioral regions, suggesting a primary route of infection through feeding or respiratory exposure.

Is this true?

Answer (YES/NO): NO